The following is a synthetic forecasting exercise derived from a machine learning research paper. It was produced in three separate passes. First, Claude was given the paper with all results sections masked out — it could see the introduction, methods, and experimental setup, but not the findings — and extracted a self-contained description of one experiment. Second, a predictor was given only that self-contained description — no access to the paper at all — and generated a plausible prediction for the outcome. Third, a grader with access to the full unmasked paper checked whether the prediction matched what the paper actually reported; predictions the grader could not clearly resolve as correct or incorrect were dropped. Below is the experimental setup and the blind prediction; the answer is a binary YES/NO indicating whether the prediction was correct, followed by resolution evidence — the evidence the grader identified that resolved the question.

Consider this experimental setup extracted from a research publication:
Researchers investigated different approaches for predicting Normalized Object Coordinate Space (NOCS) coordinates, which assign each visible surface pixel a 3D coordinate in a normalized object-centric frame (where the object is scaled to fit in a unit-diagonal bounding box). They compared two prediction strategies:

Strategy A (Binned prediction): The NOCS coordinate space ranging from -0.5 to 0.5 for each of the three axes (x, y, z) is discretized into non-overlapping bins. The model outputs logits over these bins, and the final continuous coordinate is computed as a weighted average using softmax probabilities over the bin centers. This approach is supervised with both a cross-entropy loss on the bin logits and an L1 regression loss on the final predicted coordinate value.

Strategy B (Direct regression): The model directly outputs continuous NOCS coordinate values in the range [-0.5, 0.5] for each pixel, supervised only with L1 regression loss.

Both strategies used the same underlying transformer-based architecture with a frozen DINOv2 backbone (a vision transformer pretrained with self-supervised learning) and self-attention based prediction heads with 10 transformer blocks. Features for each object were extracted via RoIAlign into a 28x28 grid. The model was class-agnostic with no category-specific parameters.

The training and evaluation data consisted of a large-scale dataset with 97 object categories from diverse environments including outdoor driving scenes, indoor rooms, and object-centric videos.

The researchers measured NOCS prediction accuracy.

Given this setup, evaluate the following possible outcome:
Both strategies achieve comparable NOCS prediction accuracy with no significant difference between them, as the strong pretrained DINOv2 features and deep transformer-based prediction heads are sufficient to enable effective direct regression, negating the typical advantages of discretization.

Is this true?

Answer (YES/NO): NO